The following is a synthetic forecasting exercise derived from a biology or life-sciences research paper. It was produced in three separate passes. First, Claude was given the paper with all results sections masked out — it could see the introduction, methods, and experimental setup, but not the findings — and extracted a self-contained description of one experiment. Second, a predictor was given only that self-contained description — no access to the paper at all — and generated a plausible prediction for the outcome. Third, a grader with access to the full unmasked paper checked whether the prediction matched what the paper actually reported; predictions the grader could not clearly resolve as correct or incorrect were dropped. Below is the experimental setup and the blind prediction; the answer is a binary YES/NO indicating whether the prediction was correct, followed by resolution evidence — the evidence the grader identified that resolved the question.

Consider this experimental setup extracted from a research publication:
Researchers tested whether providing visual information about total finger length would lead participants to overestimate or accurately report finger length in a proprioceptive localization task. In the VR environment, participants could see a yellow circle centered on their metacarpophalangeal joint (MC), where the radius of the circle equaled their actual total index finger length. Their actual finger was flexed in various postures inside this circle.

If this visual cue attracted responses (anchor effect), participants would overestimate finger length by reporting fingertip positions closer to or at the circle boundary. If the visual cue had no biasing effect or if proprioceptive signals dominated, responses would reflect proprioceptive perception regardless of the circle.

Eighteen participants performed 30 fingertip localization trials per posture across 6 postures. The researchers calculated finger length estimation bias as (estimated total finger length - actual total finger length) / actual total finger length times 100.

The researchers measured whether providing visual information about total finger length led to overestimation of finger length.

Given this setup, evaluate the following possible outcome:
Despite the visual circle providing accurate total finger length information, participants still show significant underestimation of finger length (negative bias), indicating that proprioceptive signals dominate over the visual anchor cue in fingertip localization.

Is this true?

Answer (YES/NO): YES